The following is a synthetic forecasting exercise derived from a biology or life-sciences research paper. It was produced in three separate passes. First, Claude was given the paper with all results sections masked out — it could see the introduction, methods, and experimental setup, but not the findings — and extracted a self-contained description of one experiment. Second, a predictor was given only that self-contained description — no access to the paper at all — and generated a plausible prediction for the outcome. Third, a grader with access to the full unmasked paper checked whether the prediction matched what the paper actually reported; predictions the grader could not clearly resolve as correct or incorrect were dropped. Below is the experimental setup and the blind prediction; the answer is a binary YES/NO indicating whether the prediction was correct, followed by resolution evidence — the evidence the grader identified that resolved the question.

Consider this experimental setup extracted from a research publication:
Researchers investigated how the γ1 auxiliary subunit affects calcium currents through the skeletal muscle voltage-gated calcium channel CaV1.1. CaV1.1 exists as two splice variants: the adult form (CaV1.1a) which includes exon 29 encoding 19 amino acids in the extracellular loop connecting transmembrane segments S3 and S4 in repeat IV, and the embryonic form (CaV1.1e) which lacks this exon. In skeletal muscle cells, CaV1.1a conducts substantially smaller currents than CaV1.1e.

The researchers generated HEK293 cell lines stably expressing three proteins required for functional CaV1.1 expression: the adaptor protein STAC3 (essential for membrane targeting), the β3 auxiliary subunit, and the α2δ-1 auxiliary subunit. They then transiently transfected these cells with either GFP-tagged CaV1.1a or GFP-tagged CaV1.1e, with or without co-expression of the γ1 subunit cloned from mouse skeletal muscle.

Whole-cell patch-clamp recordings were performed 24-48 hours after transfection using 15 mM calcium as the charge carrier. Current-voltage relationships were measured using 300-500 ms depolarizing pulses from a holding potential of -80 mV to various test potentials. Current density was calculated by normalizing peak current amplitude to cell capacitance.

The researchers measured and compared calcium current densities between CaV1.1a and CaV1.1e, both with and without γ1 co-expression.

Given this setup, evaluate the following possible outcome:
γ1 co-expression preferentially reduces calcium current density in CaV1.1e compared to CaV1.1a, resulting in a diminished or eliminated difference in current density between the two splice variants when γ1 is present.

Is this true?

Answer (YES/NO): NO